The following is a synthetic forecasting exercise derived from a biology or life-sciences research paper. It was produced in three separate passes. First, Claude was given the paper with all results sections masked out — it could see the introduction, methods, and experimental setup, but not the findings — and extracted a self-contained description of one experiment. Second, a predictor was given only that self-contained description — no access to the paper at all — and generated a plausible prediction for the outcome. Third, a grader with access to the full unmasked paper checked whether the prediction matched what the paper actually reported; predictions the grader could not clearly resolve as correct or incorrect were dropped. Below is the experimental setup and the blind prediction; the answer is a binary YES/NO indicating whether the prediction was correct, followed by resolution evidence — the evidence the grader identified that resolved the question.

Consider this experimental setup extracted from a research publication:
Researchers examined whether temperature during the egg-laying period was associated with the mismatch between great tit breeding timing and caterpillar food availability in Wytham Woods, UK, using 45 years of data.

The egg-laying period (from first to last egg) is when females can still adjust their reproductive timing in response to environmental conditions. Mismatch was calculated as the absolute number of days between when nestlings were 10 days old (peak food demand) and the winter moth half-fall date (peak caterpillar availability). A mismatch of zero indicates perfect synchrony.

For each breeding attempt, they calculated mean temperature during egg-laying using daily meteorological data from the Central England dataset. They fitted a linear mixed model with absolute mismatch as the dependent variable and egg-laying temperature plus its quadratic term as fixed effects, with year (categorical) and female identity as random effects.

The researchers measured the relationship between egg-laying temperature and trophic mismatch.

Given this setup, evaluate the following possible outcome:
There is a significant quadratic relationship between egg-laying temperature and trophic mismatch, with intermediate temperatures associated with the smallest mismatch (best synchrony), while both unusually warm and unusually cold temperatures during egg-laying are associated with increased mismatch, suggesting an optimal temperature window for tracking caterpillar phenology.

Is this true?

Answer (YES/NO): YES